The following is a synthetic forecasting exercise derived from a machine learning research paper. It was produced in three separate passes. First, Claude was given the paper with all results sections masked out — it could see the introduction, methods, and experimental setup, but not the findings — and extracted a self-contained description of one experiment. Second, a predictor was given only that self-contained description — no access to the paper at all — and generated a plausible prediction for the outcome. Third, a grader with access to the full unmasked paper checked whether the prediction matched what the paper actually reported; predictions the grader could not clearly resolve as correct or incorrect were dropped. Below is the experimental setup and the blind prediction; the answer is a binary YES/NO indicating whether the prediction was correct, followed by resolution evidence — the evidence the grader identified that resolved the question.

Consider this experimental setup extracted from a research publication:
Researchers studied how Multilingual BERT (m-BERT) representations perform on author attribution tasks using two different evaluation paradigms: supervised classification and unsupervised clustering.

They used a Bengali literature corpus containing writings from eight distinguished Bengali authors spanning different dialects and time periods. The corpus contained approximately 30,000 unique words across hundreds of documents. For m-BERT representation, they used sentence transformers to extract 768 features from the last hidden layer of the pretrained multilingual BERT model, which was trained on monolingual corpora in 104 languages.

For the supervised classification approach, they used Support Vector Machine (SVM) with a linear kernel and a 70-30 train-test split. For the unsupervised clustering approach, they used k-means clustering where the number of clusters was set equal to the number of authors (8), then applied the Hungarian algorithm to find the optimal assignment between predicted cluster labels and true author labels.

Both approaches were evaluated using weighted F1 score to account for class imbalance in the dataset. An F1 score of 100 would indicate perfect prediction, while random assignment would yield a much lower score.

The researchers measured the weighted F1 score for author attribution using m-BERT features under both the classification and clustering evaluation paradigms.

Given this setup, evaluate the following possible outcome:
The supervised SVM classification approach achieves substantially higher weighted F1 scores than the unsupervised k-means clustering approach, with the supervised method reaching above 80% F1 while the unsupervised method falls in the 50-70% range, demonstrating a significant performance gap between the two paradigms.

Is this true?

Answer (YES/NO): NO